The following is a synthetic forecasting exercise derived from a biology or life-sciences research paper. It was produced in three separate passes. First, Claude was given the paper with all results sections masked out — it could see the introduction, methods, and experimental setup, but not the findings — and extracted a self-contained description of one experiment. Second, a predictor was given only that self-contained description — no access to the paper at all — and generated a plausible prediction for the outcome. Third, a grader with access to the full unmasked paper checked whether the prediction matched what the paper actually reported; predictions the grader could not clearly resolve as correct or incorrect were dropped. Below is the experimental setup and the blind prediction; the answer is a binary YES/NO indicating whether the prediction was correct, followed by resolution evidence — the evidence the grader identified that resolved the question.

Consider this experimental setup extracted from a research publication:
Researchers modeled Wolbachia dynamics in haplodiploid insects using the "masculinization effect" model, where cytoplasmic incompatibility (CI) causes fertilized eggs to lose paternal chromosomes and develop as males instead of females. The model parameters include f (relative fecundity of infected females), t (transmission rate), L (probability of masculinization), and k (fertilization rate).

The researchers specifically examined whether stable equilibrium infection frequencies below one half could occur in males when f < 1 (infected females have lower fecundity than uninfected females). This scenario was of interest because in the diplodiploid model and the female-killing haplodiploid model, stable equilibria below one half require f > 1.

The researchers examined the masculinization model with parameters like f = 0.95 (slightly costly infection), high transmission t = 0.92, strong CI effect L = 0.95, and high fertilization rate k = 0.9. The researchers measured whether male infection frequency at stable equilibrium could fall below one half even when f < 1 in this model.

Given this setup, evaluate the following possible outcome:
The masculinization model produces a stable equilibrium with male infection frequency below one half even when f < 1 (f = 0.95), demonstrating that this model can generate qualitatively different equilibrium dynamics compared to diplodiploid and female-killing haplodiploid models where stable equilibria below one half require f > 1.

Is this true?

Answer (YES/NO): YES